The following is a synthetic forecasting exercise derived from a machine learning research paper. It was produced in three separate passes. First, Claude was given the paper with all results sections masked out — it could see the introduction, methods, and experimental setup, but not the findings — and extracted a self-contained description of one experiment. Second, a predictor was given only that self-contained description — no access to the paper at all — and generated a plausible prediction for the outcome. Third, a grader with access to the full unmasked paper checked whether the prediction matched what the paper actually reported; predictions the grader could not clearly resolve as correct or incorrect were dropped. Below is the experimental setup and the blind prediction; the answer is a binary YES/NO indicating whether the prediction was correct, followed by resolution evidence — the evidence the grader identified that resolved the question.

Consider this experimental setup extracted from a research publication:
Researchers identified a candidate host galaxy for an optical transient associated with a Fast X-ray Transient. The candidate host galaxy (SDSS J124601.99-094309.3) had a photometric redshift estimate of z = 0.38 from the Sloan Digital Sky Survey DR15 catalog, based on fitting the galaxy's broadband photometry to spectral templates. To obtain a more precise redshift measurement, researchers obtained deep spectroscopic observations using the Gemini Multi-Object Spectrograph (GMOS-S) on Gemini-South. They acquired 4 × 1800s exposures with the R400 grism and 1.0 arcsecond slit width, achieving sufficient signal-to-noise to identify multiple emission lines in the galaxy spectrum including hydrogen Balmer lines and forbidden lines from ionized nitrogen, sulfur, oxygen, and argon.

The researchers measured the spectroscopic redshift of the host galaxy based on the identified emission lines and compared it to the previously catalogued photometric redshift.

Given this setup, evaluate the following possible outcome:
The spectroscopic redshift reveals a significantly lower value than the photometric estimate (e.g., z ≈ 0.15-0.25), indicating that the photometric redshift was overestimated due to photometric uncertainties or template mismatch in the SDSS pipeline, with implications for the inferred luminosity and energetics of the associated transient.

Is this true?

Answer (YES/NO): NO